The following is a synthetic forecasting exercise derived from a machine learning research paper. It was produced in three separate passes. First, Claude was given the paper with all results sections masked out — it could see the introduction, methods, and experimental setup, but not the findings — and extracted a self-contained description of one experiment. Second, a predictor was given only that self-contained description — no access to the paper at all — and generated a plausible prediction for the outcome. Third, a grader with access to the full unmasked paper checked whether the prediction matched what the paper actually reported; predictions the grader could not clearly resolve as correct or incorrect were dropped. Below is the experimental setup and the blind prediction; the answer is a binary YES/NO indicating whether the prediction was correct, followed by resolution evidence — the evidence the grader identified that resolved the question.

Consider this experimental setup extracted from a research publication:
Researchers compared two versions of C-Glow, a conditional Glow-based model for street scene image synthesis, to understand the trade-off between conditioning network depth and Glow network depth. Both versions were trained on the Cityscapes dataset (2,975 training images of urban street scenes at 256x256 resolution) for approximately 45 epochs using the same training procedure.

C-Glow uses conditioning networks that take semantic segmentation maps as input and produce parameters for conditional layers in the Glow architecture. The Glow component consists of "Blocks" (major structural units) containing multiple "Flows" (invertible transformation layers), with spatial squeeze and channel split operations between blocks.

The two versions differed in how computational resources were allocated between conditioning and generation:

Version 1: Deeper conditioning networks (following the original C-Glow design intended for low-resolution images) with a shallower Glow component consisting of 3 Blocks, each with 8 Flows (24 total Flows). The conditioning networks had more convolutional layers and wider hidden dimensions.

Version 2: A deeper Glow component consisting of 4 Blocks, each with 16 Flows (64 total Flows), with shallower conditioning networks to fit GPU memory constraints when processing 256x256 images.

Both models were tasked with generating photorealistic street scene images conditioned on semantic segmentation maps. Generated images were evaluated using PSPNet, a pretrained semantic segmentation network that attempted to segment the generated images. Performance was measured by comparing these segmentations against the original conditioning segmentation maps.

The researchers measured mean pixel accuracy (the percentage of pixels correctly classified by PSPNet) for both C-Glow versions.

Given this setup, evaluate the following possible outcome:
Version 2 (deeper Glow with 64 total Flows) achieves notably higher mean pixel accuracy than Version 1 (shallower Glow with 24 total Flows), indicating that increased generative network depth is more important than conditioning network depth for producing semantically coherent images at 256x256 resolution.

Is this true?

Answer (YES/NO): YES